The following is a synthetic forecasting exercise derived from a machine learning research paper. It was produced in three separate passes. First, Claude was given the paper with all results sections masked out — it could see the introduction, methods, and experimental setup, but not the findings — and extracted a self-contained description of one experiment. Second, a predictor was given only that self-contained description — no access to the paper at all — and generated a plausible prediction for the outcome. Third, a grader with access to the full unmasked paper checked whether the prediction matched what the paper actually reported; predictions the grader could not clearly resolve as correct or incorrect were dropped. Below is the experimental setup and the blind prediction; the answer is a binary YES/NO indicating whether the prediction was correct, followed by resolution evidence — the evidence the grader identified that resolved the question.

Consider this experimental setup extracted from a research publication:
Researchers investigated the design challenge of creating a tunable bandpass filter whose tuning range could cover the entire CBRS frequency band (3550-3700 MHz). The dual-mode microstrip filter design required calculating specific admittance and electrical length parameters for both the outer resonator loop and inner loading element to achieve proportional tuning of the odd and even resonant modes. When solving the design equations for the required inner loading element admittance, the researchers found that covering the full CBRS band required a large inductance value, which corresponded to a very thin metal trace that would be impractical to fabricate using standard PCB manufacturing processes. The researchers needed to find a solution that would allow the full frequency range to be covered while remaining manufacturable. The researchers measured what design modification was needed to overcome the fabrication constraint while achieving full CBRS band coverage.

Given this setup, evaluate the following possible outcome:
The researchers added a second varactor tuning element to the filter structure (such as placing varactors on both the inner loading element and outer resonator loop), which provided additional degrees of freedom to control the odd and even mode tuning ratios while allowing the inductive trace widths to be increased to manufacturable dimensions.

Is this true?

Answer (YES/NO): NO